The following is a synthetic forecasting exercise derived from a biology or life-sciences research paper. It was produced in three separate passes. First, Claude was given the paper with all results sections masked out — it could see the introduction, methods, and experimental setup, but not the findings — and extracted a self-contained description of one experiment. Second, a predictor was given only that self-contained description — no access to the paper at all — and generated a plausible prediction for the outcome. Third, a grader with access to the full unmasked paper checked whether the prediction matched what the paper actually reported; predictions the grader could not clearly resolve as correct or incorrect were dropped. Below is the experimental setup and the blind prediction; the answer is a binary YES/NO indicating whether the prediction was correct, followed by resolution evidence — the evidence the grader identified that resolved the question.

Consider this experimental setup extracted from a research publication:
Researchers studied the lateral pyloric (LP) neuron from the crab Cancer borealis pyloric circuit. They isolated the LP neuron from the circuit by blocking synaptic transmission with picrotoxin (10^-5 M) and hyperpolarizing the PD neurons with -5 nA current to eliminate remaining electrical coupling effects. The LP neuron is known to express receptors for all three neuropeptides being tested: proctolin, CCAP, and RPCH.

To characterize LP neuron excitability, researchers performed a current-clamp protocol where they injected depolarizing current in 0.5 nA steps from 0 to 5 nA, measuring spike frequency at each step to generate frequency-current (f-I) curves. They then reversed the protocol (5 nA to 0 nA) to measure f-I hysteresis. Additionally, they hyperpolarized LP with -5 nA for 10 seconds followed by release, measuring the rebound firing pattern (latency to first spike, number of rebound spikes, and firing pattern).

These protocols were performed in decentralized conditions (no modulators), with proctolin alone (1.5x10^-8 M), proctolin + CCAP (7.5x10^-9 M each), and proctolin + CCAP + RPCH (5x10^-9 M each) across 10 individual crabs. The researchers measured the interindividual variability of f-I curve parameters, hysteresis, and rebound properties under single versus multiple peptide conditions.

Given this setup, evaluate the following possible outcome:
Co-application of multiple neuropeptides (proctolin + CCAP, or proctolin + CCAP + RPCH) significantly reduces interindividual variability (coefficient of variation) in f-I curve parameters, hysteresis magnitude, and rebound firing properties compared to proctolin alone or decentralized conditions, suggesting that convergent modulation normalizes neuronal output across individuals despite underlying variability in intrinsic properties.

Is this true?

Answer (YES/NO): NO